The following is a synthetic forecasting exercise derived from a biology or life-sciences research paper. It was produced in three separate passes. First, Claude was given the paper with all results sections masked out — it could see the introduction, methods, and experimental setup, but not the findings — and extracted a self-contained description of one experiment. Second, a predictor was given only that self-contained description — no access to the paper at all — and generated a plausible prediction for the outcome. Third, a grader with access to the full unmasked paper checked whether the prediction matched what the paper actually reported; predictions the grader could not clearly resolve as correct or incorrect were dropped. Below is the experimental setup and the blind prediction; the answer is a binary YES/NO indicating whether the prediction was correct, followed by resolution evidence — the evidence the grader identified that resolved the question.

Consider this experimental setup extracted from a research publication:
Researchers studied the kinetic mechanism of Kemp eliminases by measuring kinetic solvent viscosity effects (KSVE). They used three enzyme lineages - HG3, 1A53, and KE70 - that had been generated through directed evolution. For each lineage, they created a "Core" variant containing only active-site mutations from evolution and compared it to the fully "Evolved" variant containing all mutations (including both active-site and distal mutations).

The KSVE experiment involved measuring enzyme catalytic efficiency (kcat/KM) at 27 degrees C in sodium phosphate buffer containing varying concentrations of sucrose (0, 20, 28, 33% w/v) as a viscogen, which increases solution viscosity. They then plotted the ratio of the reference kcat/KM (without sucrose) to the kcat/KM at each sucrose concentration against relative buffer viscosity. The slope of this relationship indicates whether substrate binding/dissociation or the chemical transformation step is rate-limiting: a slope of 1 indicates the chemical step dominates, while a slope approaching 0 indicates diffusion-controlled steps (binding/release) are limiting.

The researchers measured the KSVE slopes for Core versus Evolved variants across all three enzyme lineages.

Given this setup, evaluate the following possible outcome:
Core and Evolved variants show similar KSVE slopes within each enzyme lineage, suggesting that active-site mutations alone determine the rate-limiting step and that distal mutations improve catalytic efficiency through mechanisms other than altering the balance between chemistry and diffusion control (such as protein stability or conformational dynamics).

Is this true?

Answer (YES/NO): NO